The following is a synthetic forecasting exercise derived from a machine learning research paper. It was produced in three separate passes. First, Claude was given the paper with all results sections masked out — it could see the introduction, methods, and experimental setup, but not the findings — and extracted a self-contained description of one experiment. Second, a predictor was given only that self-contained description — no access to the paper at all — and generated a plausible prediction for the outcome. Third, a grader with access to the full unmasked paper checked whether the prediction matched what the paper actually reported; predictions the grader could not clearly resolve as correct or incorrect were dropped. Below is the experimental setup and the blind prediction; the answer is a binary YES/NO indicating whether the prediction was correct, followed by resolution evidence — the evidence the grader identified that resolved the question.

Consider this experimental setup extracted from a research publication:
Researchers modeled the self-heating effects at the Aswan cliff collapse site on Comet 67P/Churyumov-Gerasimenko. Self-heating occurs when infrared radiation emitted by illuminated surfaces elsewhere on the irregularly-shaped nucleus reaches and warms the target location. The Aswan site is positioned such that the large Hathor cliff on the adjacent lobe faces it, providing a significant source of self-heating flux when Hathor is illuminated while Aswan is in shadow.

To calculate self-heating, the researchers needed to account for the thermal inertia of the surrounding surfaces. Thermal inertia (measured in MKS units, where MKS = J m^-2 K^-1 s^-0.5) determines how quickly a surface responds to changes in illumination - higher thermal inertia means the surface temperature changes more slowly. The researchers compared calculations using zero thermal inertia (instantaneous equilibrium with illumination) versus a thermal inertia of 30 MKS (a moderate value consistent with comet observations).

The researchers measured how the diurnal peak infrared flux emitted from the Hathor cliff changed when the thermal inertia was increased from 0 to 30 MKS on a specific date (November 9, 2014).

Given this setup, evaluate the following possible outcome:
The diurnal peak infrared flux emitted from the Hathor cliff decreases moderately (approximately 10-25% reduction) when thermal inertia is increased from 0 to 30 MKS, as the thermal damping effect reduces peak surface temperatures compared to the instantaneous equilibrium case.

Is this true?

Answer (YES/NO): YES